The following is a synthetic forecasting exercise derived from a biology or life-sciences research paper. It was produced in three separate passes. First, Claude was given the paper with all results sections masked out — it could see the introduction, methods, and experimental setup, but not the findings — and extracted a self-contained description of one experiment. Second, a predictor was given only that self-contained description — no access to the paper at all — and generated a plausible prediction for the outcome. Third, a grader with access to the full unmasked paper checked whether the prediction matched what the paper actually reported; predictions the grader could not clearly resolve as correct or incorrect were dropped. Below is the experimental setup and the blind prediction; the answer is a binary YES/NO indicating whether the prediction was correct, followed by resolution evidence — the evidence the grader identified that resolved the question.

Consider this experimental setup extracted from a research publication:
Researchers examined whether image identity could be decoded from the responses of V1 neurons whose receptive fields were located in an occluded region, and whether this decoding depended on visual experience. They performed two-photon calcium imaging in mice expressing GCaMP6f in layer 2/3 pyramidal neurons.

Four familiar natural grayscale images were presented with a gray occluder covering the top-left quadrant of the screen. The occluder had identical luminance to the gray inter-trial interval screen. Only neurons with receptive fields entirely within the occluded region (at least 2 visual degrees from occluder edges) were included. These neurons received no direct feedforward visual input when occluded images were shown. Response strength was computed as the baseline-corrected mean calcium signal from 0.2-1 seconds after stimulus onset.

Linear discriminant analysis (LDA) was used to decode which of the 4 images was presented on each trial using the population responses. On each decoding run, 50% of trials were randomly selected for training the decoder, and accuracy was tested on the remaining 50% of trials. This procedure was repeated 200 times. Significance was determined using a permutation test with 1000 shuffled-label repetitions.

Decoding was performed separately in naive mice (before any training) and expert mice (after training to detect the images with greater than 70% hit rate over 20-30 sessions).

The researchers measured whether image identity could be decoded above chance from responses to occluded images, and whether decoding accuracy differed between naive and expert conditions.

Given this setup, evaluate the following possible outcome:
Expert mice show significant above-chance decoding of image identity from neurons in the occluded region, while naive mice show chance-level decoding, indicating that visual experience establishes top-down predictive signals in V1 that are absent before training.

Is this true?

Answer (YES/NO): NO